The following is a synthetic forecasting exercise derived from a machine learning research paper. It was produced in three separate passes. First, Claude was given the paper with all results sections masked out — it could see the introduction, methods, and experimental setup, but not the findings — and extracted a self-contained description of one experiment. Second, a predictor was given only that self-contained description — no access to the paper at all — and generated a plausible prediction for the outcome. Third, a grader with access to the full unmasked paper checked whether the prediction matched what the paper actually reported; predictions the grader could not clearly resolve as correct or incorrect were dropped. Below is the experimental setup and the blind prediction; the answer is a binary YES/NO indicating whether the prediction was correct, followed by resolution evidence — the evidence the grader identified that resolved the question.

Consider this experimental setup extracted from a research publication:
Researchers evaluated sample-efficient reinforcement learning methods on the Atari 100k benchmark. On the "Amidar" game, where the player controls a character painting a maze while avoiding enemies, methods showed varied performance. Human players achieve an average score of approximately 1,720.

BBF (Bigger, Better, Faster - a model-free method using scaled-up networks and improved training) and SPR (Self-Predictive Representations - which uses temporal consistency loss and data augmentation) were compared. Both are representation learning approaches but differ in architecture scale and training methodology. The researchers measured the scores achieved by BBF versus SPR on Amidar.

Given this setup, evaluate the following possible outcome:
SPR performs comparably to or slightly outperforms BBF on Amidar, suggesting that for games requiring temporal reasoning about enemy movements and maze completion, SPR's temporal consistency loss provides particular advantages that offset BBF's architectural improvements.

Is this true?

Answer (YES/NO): NO